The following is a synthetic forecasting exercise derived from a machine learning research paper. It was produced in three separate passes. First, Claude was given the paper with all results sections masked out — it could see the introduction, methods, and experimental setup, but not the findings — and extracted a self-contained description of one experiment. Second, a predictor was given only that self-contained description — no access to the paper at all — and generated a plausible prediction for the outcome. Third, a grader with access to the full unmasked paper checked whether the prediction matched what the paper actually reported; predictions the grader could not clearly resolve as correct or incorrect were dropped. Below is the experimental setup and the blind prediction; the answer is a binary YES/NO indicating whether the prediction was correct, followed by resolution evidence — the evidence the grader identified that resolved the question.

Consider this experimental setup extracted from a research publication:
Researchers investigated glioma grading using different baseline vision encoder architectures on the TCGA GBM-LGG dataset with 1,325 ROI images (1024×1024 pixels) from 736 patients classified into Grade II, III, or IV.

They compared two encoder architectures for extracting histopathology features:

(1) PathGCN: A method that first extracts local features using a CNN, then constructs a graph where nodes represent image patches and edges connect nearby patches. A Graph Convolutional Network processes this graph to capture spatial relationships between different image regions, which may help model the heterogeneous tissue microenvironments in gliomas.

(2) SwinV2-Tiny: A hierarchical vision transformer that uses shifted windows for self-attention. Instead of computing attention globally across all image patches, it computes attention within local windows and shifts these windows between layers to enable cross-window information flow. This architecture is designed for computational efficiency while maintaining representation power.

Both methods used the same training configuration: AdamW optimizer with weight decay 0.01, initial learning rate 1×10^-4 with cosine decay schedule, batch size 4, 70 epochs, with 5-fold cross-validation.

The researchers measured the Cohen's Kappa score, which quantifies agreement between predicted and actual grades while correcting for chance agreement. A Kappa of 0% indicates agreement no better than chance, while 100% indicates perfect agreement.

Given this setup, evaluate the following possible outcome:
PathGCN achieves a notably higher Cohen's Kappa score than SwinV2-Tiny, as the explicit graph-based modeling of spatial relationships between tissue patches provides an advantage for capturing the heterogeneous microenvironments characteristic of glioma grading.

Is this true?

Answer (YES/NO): NO